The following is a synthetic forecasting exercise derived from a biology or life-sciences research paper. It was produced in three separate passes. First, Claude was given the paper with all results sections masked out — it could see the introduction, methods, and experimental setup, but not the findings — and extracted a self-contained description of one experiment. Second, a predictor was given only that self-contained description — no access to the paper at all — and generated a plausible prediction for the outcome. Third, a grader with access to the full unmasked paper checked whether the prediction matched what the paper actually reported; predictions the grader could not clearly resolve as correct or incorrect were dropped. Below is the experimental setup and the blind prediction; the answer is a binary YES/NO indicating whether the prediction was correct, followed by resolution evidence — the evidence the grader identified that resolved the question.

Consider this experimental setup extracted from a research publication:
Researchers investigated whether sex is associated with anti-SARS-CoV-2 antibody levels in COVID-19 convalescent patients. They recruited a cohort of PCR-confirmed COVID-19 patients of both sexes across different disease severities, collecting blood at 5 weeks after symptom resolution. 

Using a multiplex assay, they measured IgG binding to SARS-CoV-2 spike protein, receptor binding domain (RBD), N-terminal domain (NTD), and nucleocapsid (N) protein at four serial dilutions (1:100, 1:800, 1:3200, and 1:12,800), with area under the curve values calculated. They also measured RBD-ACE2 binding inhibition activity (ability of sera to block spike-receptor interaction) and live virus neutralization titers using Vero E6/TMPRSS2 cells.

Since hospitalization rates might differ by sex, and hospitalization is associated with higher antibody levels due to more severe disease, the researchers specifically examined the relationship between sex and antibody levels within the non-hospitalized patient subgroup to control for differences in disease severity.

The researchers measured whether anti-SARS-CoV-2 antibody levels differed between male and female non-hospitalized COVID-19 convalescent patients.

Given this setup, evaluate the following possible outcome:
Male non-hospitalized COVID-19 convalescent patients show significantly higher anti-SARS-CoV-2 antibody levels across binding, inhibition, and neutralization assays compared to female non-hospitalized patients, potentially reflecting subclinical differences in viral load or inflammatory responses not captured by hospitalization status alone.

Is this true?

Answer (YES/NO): YES